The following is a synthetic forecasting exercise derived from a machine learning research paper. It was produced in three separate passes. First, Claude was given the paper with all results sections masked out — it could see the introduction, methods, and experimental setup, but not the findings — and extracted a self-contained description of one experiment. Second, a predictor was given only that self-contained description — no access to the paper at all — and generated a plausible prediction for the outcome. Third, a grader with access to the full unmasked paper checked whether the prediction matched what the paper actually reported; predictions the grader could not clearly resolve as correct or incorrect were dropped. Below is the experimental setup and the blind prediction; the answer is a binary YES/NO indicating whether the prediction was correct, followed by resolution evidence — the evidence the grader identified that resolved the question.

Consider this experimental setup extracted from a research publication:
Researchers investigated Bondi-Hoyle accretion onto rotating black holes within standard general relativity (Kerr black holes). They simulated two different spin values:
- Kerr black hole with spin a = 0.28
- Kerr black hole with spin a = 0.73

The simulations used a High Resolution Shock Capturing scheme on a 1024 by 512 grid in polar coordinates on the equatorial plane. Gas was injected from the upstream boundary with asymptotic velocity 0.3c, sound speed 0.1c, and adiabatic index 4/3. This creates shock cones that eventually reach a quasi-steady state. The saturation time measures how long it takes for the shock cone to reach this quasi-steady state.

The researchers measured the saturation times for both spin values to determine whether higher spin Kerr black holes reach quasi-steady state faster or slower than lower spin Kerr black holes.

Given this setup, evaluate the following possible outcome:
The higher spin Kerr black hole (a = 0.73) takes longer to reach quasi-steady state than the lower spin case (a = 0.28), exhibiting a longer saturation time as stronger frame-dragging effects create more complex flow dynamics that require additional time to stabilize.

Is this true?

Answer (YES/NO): NO